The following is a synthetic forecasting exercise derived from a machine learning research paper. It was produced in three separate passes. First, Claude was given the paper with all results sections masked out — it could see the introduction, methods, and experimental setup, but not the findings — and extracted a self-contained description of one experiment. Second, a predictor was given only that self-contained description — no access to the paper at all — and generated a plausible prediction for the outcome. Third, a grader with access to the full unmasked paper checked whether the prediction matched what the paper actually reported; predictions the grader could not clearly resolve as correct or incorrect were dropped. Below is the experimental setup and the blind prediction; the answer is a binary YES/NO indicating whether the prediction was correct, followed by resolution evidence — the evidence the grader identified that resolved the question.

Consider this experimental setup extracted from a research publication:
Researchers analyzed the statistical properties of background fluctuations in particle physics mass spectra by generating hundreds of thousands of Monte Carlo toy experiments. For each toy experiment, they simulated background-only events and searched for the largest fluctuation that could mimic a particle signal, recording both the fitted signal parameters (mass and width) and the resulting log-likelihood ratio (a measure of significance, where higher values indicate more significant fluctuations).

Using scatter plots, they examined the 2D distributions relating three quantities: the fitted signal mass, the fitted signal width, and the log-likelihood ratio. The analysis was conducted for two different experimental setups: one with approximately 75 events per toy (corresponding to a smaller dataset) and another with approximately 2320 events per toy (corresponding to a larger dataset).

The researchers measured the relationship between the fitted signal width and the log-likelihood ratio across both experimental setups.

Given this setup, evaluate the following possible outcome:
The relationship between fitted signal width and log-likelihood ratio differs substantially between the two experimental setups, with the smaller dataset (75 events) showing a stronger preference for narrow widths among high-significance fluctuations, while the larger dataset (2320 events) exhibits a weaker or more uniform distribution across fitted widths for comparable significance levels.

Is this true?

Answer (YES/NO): NO